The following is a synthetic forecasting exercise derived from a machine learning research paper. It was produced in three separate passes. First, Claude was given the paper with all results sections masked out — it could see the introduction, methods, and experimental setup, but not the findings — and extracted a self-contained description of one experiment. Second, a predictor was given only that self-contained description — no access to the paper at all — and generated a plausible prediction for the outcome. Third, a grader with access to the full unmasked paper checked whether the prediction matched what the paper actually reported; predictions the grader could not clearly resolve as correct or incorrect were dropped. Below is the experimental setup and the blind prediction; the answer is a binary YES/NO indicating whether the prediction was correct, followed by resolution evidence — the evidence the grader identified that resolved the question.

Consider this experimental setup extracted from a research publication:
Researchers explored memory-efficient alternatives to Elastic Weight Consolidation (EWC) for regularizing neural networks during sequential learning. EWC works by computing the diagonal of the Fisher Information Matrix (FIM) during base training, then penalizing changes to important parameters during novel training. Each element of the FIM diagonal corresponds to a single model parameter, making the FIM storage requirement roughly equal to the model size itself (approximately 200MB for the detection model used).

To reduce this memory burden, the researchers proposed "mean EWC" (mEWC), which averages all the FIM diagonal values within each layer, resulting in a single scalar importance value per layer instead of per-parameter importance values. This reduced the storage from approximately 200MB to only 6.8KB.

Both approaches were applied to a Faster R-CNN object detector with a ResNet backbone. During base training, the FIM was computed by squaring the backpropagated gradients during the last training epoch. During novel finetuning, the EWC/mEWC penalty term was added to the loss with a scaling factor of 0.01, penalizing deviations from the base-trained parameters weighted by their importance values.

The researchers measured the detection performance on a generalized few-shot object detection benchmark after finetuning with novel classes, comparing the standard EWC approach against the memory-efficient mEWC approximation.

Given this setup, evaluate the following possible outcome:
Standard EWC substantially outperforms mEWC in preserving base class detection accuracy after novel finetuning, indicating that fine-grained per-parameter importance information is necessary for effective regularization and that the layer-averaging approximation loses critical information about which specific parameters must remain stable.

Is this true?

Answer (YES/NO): NO